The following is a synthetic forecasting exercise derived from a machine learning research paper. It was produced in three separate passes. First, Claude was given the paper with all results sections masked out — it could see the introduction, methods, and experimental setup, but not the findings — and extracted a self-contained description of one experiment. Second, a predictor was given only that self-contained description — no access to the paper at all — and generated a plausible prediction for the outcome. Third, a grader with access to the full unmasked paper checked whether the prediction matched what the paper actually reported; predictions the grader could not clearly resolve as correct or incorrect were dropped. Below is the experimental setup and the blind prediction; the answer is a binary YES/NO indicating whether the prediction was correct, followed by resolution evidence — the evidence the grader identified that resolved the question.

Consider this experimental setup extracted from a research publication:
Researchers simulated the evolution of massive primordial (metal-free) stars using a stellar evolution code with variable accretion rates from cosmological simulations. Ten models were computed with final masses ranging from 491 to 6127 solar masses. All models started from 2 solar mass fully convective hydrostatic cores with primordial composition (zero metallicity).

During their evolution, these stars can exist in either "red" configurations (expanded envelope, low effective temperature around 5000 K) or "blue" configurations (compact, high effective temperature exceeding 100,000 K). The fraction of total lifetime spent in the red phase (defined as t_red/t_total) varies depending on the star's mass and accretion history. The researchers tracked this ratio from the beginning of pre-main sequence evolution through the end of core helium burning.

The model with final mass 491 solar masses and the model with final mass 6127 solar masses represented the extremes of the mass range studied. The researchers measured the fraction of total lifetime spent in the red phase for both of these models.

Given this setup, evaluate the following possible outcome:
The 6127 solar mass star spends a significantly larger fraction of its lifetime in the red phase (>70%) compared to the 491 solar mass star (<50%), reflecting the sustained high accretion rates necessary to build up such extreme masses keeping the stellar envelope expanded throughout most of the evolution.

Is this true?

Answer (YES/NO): NO